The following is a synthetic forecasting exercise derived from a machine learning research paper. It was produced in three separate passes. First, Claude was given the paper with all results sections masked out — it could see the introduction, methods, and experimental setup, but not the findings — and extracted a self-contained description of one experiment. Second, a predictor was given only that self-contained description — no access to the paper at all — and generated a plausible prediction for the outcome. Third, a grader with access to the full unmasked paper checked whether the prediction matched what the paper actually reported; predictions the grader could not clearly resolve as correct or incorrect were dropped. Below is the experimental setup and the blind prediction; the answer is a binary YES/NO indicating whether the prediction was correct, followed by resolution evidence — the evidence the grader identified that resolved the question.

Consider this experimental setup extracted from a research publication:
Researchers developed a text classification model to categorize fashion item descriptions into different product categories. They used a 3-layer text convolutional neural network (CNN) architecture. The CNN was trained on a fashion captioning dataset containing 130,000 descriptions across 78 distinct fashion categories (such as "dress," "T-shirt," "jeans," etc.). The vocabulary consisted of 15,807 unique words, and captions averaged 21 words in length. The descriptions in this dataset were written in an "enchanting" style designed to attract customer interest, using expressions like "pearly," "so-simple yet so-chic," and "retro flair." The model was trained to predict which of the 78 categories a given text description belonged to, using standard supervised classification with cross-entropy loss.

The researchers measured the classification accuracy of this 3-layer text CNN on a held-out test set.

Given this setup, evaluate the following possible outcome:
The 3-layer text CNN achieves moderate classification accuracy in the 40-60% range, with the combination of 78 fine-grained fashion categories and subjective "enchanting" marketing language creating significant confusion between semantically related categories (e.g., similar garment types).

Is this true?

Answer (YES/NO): NO